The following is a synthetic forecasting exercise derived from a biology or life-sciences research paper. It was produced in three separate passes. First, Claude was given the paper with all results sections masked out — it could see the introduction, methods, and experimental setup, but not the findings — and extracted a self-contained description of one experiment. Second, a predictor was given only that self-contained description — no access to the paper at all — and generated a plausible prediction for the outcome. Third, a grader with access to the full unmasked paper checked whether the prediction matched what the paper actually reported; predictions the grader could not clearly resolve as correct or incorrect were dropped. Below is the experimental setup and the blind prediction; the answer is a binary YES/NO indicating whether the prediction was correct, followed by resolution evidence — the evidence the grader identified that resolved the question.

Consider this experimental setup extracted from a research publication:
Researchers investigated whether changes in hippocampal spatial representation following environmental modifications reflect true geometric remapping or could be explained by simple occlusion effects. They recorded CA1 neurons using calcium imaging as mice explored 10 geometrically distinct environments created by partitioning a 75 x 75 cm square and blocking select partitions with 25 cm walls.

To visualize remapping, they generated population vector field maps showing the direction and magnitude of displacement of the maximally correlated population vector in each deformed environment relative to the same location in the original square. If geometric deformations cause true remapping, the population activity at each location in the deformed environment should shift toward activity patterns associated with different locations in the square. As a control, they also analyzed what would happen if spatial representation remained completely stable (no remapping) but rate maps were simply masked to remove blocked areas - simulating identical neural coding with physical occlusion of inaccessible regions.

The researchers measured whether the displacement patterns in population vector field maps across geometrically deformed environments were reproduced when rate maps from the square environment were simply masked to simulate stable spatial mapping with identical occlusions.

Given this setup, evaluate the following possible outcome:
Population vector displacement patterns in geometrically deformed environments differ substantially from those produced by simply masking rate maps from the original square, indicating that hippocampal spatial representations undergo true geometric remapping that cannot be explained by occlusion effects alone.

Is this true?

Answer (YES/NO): YES